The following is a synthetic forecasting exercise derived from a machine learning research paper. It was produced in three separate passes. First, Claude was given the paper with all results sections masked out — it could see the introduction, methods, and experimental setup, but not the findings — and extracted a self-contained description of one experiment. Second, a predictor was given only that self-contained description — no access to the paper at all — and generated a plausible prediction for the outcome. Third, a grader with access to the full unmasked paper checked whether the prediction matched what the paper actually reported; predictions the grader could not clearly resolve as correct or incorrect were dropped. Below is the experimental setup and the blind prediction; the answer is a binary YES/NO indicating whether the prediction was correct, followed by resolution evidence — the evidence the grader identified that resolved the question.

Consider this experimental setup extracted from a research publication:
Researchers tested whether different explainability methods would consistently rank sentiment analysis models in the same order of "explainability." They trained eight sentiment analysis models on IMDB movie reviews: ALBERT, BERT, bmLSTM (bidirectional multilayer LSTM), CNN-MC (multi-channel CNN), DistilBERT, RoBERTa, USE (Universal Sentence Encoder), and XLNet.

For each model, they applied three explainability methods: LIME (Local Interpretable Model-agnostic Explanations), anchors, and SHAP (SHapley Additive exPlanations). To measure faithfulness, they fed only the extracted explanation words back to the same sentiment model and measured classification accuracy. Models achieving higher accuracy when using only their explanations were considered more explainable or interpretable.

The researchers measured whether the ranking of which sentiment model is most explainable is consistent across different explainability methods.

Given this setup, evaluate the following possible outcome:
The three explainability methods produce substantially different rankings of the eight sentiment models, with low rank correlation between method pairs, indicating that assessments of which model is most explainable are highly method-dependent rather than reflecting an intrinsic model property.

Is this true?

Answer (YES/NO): YES